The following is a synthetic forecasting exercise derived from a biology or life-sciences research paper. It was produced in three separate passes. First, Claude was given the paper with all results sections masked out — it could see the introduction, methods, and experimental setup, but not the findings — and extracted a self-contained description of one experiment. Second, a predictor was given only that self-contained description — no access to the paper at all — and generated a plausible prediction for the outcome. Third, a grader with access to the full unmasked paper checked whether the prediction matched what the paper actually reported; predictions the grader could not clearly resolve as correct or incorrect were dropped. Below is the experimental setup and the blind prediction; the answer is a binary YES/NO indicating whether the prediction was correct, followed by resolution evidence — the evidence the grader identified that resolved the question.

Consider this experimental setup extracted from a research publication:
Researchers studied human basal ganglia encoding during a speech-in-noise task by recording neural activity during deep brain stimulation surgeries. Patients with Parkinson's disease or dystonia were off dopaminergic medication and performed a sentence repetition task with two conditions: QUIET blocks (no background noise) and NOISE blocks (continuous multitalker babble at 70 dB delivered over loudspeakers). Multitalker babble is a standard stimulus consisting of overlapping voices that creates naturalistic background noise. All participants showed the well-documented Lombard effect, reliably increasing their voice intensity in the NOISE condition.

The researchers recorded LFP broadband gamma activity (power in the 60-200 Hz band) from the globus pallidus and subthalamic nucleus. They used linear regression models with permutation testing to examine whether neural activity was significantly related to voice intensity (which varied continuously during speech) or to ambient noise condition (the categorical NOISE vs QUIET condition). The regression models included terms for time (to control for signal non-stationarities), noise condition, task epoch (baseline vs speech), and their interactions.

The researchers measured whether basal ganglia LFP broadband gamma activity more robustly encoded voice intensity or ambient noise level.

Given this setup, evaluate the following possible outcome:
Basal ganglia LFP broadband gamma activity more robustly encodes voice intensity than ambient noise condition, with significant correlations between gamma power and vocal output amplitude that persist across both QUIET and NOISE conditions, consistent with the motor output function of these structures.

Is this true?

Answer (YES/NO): NO